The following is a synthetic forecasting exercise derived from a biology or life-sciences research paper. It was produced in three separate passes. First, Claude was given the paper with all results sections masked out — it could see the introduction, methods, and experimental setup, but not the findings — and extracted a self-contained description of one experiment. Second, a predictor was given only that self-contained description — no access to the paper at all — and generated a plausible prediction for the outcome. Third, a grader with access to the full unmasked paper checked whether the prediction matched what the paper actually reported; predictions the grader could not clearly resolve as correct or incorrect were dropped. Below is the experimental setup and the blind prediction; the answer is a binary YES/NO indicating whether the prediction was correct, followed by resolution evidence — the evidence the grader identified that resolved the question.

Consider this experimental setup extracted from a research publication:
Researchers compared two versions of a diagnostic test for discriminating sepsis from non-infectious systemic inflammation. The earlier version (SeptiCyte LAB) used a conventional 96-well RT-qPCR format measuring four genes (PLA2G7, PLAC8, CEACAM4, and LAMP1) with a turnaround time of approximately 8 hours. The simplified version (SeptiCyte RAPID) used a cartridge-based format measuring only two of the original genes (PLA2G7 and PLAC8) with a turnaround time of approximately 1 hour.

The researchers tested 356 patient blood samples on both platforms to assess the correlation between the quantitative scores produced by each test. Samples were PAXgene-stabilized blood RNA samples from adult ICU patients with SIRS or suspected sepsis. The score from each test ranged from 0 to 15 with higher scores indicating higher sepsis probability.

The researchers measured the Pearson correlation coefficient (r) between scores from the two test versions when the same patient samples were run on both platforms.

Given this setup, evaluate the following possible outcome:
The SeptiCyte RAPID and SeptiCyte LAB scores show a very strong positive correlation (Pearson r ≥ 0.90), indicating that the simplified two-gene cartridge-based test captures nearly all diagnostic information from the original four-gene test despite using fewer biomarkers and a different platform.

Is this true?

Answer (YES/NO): NO